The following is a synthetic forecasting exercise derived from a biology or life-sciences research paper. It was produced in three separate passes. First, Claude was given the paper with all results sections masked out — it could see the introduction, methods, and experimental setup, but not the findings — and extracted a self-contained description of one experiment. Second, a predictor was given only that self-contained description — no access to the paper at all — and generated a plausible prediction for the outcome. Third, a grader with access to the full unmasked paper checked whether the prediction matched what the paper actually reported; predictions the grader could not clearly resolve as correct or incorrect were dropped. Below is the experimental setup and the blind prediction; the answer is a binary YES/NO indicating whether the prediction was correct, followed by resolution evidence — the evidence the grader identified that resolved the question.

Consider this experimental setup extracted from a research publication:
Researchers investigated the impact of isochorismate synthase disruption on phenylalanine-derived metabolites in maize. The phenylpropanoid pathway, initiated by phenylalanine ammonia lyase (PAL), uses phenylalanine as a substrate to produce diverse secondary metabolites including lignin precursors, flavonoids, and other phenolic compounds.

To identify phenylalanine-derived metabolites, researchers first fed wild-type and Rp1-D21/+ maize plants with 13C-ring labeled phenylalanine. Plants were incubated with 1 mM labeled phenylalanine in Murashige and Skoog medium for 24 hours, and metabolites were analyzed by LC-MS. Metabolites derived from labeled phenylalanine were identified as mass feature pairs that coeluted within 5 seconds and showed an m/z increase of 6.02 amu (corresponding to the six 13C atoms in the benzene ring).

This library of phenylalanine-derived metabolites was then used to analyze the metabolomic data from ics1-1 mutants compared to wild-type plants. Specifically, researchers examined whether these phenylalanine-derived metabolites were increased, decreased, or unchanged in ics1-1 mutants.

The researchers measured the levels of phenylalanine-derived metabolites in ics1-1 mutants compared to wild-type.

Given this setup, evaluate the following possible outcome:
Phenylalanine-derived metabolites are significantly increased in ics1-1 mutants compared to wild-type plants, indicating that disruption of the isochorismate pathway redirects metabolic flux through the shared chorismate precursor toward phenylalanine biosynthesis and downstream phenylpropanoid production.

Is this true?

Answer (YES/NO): NO